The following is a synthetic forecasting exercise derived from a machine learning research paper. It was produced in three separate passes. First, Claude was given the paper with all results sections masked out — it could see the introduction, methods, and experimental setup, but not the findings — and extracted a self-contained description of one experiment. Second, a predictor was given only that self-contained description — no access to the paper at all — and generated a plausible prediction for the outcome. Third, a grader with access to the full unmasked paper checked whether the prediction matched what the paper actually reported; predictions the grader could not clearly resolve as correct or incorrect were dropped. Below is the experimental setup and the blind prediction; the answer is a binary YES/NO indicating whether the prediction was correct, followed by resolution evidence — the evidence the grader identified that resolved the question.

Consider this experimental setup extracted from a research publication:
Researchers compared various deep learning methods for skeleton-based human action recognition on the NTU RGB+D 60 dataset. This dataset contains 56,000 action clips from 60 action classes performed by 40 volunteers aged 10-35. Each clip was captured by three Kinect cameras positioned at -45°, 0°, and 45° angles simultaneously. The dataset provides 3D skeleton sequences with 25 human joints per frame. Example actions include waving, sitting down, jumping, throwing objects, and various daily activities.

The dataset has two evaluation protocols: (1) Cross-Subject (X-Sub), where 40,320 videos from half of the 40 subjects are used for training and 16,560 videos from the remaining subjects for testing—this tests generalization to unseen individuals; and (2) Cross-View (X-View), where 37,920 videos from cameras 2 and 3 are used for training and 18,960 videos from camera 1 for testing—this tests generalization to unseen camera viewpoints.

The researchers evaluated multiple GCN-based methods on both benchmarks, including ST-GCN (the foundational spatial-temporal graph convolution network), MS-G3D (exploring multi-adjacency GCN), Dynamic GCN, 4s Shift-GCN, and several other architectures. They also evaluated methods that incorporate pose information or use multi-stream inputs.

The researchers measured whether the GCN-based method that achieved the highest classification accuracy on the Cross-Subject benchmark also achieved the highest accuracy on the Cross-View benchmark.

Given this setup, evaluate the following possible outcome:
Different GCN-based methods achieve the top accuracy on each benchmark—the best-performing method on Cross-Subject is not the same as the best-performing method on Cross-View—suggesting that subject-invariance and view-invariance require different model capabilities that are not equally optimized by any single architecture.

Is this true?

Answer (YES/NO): YES